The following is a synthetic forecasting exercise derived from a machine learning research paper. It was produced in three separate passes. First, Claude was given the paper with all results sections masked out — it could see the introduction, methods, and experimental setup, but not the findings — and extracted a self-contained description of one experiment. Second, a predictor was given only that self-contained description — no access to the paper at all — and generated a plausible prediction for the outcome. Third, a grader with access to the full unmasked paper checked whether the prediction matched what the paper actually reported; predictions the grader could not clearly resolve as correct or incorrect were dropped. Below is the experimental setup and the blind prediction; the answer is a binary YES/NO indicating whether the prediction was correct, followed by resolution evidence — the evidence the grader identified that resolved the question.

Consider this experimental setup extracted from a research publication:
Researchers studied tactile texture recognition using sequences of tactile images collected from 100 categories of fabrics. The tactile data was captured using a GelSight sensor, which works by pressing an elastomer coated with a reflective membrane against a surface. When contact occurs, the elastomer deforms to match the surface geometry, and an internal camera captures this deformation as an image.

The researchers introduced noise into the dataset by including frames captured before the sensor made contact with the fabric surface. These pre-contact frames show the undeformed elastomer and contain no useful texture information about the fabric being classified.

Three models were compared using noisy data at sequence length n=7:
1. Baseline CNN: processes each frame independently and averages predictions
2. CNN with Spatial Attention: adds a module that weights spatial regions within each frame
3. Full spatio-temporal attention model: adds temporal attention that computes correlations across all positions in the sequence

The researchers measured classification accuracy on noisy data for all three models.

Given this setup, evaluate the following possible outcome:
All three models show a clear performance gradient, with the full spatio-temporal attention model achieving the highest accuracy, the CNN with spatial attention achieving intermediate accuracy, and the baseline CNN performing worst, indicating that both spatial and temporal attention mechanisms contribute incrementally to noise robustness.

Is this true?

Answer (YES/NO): NO